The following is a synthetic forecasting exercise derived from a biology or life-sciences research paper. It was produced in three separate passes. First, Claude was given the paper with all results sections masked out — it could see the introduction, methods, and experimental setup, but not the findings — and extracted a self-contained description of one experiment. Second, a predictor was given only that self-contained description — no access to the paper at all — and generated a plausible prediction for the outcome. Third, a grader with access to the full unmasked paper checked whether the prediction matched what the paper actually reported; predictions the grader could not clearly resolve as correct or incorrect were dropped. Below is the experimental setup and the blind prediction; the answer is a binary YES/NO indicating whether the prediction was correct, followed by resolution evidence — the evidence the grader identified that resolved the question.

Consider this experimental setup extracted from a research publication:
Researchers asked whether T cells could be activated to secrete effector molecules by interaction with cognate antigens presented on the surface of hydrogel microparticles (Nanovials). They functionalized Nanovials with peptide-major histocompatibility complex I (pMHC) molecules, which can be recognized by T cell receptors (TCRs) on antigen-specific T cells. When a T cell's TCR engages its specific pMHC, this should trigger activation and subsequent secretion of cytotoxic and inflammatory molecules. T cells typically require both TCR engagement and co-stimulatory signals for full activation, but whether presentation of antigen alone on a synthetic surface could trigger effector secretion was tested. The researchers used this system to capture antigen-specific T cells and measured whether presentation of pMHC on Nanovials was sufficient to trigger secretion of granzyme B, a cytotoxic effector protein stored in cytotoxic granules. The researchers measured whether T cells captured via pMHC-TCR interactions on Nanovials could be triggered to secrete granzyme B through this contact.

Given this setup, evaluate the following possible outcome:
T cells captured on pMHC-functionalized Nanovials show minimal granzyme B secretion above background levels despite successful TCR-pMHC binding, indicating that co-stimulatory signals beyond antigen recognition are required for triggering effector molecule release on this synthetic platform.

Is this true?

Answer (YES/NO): NO